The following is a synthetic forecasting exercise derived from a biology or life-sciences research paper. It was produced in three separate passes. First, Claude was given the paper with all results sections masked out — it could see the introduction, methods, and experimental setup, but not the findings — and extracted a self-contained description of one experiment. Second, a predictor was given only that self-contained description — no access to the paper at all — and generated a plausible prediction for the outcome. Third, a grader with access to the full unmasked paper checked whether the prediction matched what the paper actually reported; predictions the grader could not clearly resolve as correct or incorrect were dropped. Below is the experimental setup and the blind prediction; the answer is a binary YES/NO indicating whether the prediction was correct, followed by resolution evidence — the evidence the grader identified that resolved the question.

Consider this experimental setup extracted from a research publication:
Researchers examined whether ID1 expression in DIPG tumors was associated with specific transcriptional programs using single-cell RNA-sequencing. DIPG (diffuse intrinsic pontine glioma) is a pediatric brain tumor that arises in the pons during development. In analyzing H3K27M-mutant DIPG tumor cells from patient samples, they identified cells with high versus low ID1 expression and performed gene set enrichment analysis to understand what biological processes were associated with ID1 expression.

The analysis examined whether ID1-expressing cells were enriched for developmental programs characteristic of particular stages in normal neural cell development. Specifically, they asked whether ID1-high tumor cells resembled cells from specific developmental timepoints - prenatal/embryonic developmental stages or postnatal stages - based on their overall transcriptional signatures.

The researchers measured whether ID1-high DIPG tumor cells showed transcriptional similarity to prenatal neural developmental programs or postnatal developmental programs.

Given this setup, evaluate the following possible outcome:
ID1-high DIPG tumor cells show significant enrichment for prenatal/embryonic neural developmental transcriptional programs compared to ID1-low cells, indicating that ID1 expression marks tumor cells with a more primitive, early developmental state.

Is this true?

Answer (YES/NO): YES